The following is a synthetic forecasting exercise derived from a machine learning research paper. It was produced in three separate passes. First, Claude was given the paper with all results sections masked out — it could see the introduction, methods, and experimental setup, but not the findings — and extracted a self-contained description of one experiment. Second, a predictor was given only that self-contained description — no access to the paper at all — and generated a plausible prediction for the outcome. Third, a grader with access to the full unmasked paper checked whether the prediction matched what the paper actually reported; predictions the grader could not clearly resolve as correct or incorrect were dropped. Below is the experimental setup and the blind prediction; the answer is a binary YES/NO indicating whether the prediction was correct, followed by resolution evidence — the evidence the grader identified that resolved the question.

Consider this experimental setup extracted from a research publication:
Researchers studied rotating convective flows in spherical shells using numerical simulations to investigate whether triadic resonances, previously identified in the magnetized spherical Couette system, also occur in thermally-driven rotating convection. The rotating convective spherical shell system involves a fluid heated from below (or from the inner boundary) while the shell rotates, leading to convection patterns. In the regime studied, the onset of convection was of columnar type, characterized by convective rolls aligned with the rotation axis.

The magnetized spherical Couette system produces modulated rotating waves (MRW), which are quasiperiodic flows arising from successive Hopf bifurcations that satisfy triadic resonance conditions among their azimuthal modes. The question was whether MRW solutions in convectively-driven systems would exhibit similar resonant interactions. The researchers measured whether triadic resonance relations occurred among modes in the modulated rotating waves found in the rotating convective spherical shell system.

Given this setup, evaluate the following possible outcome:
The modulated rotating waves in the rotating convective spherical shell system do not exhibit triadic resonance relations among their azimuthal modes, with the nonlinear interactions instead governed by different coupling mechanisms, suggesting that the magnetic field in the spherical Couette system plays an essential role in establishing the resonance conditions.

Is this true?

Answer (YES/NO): NO